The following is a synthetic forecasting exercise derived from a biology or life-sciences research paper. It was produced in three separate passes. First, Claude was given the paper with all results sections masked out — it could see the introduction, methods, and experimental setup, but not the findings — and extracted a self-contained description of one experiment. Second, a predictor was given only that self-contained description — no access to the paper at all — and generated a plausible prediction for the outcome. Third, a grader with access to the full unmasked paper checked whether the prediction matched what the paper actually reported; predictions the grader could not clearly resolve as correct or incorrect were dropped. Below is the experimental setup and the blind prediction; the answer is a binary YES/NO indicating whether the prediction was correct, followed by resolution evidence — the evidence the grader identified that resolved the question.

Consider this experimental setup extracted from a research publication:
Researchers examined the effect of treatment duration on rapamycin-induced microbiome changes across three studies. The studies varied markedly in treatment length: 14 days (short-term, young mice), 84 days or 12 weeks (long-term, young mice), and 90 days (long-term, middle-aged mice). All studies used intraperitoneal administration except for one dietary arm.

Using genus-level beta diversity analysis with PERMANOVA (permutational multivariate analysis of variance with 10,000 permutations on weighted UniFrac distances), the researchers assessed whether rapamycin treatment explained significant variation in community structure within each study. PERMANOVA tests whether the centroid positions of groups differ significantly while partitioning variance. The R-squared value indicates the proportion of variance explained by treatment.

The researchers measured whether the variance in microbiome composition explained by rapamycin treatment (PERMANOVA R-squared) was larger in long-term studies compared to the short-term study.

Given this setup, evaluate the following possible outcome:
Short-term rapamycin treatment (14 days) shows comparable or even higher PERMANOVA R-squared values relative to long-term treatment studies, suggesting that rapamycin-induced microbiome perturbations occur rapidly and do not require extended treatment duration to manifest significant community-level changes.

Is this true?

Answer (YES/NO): NO